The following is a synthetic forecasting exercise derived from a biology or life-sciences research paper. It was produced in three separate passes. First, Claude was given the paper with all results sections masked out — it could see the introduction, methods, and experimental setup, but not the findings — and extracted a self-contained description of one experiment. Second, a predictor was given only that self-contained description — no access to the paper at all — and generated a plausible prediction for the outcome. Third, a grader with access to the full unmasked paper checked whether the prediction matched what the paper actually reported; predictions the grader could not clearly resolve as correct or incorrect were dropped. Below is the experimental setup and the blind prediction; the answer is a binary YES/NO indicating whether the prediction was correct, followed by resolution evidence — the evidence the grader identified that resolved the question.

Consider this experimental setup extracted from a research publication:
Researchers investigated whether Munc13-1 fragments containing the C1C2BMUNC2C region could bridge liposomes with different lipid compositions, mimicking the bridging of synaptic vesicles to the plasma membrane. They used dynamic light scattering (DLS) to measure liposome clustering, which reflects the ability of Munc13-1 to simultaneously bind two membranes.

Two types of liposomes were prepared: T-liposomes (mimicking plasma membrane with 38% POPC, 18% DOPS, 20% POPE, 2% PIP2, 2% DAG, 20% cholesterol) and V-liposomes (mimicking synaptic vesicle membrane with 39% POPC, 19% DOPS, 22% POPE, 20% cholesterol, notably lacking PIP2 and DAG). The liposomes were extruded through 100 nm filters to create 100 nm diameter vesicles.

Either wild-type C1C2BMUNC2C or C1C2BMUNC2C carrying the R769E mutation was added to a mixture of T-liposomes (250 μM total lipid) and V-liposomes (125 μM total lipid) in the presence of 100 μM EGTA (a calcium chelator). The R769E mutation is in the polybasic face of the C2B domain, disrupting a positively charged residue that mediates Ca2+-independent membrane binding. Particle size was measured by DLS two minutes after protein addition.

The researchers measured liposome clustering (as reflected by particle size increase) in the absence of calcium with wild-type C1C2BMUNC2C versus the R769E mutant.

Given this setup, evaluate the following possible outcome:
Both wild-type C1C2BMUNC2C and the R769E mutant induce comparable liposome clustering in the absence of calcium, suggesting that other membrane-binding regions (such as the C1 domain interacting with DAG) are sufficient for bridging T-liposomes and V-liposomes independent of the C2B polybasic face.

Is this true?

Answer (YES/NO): NO